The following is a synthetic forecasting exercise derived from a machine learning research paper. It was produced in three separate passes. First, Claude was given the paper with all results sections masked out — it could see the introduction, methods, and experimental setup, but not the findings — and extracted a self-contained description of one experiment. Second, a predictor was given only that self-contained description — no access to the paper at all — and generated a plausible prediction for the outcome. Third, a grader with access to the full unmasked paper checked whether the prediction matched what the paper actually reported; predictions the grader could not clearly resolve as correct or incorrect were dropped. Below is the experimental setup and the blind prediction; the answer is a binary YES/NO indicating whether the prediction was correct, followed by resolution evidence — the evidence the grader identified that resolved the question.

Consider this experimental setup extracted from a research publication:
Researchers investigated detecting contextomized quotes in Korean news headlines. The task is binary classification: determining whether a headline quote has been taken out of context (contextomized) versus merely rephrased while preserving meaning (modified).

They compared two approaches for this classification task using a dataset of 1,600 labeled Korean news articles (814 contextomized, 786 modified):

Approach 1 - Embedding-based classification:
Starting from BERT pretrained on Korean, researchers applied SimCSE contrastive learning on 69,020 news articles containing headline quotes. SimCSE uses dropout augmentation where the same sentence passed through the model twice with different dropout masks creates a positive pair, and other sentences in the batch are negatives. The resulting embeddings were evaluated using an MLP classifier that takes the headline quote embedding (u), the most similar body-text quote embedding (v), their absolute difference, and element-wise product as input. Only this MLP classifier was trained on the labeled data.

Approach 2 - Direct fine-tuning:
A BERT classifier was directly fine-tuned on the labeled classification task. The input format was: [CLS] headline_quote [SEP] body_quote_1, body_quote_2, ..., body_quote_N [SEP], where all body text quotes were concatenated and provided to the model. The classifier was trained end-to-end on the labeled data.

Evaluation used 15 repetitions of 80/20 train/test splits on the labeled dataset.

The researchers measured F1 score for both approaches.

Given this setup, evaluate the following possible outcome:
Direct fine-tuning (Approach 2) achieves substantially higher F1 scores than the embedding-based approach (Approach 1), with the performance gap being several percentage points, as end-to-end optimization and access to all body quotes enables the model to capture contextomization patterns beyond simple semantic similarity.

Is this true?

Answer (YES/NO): YES